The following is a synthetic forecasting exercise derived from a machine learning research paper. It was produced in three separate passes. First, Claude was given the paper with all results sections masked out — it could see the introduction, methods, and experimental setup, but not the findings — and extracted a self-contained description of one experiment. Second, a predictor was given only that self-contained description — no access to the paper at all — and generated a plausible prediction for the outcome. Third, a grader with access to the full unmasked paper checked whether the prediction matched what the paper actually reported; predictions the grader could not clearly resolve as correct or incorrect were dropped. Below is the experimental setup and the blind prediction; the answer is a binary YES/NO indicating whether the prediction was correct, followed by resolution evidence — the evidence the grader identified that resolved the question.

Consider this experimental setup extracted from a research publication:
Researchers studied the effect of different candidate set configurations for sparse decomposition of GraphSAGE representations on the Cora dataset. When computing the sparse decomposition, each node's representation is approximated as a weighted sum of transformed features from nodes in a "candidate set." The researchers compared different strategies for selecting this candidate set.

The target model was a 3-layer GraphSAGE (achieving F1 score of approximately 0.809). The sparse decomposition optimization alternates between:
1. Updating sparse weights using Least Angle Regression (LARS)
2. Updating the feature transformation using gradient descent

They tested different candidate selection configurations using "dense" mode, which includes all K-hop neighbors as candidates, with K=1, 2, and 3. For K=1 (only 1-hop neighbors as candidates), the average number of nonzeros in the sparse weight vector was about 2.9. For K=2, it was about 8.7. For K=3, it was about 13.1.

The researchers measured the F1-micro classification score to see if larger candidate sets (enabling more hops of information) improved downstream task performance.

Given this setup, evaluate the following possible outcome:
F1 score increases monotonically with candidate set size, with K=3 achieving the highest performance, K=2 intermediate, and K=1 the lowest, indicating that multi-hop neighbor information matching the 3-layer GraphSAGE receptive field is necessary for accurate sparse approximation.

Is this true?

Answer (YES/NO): NO